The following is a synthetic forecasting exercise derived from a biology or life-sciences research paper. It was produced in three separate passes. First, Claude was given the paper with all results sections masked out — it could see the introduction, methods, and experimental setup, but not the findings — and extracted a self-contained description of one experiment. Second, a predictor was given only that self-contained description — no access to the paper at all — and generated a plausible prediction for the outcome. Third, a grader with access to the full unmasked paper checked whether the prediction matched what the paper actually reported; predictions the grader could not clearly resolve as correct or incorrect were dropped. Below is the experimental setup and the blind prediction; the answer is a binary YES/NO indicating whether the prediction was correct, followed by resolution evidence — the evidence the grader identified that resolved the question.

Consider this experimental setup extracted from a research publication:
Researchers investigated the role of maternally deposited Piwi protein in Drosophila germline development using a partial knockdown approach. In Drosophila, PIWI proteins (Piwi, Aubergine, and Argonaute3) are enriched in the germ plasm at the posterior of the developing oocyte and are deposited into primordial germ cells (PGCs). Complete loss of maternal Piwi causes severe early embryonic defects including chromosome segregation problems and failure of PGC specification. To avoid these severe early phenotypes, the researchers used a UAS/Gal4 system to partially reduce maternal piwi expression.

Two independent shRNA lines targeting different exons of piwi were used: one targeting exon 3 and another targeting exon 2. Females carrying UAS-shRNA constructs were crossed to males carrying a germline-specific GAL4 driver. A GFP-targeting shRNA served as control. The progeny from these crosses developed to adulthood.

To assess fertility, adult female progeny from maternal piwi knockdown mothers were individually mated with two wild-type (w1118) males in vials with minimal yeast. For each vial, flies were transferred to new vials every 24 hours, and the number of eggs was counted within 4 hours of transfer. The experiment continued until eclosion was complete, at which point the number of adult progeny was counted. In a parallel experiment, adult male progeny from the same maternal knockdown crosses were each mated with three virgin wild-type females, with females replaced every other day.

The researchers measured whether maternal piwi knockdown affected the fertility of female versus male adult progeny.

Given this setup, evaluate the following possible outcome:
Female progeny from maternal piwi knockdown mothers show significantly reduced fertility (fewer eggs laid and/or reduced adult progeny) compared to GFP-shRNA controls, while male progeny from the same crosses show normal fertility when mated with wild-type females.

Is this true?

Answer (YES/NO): YES